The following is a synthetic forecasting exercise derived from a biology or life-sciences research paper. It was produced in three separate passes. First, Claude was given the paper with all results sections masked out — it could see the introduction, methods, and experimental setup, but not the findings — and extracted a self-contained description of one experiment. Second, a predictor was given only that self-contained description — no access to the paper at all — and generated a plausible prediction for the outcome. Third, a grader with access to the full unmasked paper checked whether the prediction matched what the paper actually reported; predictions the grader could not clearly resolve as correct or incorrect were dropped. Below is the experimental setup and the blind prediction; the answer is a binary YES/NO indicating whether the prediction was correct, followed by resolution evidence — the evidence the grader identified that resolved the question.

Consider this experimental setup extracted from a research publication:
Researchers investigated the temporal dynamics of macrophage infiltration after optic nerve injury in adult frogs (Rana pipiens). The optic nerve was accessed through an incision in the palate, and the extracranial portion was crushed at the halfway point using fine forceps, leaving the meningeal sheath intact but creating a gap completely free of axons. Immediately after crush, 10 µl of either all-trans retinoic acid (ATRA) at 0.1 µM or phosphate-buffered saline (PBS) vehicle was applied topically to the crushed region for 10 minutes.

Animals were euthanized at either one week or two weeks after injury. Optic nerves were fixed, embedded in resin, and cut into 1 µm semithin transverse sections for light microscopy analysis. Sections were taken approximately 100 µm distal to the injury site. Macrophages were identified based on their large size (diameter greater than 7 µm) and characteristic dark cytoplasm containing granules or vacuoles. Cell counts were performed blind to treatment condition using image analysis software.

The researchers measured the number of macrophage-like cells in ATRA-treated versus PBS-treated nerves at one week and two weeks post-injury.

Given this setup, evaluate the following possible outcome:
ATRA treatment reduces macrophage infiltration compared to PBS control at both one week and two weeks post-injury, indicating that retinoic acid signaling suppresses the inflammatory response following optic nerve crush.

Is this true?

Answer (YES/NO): NO